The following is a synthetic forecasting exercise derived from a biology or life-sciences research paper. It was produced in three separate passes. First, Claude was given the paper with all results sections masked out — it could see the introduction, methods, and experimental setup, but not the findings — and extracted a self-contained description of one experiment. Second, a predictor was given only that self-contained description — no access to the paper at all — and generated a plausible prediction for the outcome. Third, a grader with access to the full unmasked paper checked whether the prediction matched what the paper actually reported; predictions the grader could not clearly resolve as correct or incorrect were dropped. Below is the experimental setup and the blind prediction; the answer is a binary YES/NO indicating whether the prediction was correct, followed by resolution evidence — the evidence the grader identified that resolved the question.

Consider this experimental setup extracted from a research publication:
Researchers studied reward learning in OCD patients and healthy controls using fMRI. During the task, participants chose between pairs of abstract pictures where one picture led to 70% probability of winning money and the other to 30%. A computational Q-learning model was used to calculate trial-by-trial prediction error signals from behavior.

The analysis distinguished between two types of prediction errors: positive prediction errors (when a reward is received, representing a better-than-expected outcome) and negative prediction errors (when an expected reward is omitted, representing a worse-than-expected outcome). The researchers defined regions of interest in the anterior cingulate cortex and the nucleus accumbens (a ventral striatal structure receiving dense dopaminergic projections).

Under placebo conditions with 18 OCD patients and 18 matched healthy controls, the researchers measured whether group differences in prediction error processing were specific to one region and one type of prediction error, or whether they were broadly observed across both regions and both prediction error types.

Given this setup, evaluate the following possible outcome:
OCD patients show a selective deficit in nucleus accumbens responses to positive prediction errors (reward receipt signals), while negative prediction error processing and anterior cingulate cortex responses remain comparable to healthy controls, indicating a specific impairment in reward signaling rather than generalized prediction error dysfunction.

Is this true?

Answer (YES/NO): NO